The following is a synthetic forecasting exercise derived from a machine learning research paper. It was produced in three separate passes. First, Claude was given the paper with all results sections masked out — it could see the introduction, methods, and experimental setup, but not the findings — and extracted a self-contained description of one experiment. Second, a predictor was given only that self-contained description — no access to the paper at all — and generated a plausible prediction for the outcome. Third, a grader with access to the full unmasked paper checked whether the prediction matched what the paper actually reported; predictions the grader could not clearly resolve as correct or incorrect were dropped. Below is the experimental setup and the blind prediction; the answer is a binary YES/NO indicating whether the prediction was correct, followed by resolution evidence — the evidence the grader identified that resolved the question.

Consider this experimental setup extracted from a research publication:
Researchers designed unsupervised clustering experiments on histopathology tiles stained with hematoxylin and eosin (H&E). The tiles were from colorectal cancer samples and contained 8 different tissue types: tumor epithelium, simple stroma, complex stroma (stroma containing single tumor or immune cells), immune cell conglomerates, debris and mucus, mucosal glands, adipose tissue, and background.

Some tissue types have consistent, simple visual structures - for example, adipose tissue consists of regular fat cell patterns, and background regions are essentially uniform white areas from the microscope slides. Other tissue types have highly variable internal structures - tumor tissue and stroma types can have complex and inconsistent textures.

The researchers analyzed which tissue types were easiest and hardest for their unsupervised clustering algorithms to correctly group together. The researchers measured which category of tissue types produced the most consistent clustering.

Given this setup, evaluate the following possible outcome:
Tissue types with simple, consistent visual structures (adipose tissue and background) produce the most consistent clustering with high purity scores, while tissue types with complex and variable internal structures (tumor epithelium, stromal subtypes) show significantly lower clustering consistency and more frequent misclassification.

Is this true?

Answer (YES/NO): YES